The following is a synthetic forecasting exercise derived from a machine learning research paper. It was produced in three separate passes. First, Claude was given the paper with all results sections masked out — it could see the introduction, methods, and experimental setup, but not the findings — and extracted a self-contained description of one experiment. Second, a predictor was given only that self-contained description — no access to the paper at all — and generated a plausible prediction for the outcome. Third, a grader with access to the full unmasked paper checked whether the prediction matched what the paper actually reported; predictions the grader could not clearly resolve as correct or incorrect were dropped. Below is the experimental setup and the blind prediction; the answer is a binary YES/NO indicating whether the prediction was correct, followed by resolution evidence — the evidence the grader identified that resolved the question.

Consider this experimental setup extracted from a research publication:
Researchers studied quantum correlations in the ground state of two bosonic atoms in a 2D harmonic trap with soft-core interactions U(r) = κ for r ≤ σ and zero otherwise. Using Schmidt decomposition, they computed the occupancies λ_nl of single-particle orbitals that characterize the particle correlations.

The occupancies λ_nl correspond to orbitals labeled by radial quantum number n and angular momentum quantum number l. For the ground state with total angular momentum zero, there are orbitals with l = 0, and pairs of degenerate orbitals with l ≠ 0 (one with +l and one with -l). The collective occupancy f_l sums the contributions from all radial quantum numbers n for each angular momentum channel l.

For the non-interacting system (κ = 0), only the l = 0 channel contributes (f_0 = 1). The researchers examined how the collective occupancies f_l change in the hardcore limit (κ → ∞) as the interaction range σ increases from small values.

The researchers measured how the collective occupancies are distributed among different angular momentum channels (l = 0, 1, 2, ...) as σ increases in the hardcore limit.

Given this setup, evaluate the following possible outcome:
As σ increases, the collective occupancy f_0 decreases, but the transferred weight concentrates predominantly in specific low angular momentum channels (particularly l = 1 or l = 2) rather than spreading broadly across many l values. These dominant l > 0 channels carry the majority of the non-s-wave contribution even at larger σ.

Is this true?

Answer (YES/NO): NO